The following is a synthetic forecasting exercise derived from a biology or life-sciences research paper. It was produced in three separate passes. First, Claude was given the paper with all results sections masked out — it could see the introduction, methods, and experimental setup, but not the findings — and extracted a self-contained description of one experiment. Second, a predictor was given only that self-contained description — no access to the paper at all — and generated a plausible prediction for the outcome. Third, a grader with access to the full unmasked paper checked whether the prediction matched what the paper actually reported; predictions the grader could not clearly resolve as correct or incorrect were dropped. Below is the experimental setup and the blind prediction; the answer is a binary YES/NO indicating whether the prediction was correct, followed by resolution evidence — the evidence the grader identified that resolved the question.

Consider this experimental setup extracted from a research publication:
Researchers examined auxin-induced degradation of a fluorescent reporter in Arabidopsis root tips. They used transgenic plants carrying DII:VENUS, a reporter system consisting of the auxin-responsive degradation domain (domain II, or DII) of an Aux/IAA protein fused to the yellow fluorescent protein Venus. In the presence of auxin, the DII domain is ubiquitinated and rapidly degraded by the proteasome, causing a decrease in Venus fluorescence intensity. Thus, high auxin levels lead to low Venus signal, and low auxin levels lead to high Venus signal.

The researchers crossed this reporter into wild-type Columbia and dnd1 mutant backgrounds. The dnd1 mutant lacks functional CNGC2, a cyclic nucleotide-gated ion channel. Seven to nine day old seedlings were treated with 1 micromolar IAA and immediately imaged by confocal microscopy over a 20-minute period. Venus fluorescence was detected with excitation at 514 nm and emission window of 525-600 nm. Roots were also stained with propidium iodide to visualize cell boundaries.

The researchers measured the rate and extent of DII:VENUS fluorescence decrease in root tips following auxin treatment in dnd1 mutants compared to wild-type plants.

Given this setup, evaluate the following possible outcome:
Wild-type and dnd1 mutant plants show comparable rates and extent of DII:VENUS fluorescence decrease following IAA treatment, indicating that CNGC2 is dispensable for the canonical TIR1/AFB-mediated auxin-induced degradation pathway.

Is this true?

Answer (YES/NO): NO